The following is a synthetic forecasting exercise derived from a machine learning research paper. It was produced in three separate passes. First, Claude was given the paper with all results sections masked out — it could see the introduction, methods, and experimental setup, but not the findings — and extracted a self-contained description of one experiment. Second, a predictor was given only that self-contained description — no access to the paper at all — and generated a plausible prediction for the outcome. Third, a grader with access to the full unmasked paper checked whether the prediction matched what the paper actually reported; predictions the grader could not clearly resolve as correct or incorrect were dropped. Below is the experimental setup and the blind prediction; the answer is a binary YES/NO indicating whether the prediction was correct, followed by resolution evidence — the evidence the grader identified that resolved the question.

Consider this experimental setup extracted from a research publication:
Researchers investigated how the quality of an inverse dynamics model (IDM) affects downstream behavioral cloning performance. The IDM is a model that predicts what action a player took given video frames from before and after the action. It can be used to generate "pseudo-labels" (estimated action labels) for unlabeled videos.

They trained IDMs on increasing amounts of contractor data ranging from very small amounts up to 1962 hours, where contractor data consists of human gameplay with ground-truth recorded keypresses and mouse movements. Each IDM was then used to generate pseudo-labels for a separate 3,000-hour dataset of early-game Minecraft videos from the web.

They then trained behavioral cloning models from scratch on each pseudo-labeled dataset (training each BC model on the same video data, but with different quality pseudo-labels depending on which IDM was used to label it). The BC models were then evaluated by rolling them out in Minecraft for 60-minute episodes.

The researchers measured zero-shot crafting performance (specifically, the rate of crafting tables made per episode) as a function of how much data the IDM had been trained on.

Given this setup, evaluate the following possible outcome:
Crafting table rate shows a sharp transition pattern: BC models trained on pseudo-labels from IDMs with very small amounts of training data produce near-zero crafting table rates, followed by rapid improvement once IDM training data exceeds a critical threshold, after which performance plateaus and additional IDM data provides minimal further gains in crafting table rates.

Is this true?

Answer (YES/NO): YES